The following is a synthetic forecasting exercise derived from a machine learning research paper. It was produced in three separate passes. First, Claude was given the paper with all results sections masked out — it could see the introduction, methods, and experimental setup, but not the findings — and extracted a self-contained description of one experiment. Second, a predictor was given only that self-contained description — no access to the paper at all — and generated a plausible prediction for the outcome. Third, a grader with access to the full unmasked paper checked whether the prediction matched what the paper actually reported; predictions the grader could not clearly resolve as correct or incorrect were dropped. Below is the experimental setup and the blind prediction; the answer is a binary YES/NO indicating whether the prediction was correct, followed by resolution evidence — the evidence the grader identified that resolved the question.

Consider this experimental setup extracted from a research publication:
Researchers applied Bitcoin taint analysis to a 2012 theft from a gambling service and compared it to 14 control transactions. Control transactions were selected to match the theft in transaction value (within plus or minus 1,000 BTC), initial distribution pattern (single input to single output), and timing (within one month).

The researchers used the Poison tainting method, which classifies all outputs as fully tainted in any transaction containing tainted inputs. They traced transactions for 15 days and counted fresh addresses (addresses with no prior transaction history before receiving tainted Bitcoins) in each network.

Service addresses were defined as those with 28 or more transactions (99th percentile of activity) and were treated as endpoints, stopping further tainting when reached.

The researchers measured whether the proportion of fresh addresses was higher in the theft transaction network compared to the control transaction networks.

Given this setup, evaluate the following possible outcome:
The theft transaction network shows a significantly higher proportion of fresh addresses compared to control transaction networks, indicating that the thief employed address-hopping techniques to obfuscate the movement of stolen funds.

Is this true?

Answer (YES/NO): NO